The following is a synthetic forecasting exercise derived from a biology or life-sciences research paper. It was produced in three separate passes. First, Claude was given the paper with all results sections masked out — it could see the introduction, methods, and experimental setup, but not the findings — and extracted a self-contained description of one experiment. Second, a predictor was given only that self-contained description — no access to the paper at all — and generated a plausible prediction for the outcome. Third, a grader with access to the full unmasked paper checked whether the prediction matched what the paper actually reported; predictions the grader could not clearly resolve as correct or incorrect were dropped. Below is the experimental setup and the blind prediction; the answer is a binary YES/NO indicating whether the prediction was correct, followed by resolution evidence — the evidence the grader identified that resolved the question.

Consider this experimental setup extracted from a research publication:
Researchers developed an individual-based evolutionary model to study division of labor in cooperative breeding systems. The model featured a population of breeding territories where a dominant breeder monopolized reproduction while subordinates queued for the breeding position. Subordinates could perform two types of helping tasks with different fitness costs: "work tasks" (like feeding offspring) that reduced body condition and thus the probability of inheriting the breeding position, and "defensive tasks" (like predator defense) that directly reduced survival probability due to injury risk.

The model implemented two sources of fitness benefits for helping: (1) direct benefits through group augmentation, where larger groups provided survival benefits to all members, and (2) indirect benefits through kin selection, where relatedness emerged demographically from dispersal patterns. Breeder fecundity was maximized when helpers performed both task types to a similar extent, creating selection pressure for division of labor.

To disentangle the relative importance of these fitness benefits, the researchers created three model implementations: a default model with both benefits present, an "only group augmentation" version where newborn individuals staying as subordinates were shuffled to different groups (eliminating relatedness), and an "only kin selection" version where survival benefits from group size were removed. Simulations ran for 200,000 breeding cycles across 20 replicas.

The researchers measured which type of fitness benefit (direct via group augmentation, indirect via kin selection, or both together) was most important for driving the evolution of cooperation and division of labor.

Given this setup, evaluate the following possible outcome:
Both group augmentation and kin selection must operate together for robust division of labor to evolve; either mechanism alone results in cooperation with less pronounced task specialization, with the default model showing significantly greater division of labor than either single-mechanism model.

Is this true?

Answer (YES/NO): NO